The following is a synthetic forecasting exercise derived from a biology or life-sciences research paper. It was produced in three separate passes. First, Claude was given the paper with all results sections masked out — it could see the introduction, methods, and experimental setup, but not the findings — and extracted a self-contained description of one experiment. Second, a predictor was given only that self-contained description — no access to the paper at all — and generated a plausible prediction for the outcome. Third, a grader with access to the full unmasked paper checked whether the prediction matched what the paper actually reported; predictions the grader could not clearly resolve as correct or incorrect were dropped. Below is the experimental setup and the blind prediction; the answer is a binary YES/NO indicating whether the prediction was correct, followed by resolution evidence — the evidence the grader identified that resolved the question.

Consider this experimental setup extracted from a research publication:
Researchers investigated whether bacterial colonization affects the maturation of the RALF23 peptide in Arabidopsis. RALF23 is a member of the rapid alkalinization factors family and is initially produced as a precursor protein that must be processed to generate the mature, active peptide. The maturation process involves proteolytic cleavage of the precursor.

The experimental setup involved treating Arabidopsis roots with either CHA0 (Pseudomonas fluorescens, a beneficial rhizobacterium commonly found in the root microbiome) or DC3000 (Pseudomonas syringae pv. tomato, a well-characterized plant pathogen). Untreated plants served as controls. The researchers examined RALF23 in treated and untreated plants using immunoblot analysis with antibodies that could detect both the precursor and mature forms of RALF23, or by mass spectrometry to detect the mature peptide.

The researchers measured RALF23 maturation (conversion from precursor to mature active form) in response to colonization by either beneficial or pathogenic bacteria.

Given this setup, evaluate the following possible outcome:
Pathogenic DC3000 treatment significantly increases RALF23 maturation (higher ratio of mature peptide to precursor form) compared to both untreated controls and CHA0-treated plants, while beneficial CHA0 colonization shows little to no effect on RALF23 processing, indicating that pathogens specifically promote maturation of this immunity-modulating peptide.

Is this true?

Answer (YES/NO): NO